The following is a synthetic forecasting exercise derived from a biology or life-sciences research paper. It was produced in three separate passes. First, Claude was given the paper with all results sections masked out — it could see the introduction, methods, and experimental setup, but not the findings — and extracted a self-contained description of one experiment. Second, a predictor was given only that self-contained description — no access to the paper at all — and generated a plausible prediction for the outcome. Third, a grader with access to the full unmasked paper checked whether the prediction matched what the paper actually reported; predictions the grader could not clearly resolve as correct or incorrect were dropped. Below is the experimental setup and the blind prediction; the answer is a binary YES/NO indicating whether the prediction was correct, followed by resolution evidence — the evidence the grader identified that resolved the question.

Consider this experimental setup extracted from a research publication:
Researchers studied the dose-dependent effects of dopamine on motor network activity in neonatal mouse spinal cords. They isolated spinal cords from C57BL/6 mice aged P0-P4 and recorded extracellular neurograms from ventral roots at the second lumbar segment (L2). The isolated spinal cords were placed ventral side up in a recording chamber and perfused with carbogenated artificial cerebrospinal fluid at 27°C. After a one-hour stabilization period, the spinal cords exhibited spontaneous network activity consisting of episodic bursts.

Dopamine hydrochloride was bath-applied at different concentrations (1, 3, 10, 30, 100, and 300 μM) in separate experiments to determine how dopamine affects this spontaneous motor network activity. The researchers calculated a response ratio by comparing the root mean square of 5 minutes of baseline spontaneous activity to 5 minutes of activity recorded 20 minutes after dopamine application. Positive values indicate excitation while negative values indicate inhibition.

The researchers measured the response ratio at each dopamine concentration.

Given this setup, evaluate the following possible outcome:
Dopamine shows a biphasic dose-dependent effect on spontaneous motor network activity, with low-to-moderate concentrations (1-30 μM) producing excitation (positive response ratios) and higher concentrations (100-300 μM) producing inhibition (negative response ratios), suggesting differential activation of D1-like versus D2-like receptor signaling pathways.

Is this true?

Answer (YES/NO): NO